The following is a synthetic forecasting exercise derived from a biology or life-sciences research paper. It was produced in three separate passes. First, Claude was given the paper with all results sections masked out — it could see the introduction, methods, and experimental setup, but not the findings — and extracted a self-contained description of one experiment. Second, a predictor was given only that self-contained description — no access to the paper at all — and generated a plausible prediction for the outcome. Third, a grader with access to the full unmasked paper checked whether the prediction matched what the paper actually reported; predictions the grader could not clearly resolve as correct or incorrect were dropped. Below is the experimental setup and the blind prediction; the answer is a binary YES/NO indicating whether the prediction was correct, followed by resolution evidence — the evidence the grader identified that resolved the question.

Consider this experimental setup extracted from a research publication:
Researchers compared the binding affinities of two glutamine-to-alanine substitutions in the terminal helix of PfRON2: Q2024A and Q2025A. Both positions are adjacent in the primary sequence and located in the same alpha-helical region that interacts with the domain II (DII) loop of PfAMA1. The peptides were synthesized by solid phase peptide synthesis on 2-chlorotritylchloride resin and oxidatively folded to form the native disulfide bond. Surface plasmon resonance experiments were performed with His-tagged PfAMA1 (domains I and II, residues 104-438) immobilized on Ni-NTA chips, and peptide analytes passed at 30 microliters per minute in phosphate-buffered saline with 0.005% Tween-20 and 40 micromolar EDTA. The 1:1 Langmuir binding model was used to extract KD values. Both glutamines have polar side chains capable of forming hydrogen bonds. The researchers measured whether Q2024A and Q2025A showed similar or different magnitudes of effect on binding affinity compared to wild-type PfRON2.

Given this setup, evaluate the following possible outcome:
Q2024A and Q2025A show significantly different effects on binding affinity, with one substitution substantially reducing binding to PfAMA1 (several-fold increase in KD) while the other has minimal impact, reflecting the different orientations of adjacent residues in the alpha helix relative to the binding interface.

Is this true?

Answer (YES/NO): NO